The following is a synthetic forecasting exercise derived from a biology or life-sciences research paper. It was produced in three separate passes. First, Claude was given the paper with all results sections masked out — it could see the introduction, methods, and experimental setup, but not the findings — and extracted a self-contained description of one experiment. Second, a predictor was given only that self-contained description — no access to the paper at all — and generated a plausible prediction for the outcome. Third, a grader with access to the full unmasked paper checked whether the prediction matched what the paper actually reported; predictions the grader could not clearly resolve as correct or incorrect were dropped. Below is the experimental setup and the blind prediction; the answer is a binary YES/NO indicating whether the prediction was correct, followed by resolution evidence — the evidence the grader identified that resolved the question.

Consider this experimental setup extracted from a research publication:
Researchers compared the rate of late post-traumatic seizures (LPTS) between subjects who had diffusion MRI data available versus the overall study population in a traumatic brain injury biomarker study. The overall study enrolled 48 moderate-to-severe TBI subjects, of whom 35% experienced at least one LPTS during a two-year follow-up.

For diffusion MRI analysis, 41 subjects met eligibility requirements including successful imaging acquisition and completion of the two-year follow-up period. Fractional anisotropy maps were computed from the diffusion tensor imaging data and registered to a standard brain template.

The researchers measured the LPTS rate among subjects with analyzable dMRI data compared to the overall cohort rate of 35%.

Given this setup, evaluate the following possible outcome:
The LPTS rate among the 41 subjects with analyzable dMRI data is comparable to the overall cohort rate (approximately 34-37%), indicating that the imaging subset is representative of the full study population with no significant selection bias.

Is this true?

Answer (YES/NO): YES